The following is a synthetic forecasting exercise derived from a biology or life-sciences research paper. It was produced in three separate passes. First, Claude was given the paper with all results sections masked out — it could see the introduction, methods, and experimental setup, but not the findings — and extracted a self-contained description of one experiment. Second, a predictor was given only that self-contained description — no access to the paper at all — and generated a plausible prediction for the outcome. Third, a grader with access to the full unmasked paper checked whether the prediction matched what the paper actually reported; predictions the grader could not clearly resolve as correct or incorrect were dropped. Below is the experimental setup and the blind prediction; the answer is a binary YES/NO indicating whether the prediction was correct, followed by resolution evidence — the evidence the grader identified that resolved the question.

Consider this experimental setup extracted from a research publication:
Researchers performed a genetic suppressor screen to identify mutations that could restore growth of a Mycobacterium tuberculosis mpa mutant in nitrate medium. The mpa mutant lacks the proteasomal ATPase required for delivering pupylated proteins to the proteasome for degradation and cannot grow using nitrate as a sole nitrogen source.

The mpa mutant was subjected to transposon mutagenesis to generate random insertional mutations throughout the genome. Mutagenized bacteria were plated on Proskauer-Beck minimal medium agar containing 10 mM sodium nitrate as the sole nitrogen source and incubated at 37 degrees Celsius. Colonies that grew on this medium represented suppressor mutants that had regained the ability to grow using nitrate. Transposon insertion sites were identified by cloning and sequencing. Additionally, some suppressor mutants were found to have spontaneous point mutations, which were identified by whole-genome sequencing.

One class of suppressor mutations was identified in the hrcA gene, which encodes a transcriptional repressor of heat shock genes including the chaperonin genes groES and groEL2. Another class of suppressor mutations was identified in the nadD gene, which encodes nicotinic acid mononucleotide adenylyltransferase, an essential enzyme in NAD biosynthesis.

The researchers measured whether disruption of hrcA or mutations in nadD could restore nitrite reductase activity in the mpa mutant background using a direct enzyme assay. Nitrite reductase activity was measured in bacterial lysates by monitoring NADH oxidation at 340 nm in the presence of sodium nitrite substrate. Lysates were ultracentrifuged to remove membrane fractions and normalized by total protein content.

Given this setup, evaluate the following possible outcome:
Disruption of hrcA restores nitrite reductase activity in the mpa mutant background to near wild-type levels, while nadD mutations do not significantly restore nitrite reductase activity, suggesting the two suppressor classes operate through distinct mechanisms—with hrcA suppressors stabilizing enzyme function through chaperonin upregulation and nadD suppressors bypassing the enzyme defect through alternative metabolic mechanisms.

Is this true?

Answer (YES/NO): NO